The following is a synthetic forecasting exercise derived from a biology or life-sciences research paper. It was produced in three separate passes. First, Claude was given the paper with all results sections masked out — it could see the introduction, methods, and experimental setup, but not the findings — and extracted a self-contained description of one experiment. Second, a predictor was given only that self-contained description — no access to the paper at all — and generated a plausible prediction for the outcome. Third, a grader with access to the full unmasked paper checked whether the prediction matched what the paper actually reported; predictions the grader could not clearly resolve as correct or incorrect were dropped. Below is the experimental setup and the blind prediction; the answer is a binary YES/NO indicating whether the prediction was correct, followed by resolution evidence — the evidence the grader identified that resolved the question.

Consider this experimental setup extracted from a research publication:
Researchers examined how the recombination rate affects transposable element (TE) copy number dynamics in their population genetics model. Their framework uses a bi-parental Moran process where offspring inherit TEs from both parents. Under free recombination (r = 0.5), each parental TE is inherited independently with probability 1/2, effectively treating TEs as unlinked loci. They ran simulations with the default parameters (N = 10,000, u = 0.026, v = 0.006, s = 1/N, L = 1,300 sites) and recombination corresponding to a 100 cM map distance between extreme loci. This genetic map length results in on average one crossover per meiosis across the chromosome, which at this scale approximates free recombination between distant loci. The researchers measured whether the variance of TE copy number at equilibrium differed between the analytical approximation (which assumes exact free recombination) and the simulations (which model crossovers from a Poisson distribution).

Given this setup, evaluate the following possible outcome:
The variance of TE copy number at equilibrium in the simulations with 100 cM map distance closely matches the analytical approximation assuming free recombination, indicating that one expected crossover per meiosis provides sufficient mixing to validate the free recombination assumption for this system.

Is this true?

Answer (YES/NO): YES